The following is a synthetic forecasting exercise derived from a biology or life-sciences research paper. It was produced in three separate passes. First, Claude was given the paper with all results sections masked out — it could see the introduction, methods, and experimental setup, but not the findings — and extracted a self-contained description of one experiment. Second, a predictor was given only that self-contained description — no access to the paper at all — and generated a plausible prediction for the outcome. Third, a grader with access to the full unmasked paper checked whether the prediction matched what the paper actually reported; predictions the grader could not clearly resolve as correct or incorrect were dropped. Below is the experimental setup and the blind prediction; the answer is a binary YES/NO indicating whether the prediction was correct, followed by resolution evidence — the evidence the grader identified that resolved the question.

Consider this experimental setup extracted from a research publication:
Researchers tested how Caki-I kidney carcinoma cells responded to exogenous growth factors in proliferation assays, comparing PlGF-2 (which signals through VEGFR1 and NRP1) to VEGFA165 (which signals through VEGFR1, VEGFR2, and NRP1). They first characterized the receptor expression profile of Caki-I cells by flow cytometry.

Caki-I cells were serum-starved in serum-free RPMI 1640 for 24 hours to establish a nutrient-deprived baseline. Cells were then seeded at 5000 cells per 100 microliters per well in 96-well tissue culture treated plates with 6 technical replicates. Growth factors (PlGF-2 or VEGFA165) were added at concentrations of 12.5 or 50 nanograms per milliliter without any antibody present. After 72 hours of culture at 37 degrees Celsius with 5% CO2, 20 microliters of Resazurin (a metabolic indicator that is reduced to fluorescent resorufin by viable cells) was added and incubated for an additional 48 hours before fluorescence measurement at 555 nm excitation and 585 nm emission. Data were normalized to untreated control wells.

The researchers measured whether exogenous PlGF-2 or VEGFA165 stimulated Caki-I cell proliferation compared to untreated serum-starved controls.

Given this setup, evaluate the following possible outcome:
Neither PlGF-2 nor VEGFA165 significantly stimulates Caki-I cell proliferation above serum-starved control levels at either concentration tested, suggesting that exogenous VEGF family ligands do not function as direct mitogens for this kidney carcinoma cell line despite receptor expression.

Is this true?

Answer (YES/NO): NO